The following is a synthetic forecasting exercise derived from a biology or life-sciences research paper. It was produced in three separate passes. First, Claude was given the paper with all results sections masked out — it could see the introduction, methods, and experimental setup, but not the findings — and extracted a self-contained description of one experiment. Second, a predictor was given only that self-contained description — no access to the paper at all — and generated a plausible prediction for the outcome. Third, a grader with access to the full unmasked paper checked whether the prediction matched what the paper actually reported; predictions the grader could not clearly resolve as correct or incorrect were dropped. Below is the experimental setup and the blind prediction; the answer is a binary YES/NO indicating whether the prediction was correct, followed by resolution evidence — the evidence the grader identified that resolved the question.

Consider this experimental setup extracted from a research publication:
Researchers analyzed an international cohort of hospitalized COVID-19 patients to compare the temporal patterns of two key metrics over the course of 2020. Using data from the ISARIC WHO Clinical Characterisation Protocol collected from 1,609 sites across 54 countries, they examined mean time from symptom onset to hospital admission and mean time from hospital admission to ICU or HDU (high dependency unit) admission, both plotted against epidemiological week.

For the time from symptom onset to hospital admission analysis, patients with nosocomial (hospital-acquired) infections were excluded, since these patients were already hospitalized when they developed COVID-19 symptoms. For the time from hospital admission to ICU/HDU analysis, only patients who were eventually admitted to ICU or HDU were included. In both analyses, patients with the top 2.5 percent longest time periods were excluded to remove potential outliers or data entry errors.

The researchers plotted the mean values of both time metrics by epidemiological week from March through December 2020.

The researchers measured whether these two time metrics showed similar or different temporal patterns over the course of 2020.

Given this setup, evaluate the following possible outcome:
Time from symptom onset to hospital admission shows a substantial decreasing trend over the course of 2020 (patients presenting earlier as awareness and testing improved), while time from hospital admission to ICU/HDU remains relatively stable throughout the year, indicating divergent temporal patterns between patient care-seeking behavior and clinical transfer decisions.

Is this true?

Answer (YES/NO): NO